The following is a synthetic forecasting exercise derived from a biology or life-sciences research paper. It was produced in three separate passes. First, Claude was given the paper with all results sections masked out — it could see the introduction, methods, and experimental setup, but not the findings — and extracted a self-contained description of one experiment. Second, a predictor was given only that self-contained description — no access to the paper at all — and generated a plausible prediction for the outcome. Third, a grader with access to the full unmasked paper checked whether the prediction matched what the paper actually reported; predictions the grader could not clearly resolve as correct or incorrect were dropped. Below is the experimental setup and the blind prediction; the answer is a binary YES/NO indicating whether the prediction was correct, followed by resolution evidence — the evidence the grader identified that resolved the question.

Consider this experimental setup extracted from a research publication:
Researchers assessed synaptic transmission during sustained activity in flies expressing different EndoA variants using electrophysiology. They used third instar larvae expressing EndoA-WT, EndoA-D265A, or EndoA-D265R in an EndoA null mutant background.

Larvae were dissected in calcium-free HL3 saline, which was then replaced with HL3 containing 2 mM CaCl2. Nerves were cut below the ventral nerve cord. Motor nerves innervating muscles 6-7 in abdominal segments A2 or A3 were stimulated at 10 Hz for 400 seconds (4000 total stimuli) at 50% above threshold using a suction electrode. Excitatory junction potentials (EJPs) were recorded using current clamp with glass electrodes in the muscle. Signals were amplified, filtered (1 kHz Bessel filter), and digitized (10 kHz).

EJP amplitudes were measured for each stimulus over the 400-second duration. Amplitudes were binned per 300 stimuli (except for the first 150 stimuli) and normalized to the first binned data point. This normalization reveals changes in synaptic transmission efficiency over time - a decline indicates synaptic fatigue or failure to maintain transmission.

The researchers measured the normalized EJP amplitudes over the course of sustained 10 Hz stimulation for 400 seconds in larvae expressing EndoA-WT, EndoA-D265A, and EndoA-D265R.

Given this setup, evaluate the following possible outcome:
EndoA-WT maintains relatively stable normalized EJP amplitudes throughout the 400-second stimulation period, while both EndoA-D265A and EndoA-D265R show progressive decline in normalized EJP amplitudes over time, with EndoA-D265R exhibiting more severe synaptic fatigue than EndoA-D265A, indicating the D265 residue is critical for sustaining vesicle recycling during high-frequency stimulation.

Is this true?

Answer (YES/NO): NO